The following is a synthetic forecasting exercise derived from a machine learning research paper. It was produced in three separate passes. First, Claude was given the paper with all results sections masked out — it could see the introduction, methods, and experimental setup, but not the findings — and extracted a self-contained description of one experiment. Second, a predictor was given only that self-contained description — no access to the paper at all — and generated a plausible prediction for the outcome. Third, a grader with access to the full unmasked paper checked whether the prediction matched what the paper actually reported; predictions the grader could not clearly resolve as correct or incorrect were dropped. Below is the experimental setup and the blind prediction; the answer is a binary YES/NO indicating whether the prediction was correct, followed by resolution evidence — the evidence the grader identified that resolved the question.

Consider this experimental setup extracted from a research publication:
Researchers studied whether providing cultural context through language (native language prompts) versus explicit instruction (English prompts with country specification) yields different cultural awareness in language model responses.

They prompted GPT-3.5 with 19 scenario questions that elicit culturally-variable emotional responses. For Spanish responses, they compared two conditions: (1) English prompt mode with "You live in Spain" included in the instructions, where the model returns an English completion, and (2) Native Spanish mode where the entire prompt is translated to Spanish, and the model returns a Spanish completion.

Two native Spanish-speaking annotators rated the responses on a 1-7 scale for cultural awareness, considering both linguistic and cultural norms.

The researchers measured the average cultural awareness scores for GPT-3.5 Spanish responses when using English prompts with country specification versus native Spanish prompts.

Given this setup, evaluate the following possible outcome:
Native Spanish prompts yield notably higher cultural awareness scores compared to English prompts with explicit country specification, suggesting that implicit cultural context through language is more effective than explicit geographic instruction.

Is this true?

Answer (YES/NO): NO